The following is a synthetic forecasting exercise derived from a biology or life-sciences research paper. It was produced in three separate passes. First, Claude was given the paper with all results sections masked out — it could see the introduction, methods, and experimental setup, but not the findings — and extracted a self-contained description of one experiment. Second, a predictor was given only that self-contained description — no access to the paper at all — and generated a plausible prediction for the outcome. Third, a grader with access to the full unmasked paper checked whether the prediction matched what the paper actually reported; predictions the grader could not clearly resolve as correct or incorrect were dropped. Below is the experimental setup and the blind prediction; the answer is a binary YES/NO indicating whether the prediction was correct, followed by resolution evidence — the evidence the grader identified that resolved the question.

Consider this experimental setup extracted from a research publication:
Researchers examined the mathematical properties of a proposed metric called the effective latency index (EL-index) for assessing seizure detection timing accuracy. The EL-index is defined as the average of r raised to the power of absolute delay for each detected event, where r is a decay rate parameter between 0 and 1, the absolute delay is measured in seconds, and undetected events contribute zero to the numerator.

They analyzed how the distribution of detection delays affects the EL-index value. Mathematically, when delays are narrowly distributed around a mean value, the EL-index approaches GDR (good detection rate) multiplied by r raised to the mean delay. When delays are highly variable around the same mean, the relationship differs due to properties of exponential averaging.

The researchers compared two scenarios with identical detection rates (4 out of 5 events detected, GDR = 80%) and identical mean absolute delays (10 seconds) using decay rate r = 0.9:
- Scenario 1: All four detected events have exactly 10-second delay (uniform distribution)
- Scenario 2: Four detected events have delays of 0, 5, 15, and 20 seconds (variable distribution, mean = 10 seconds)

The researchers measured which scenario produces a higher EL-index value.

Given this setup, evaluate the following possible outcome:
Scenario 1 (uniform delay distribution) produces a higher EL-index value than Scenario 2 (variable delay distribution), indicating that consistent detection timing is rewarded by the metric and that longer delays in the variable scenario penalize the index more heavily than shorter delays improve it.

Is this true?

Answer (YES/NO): NO